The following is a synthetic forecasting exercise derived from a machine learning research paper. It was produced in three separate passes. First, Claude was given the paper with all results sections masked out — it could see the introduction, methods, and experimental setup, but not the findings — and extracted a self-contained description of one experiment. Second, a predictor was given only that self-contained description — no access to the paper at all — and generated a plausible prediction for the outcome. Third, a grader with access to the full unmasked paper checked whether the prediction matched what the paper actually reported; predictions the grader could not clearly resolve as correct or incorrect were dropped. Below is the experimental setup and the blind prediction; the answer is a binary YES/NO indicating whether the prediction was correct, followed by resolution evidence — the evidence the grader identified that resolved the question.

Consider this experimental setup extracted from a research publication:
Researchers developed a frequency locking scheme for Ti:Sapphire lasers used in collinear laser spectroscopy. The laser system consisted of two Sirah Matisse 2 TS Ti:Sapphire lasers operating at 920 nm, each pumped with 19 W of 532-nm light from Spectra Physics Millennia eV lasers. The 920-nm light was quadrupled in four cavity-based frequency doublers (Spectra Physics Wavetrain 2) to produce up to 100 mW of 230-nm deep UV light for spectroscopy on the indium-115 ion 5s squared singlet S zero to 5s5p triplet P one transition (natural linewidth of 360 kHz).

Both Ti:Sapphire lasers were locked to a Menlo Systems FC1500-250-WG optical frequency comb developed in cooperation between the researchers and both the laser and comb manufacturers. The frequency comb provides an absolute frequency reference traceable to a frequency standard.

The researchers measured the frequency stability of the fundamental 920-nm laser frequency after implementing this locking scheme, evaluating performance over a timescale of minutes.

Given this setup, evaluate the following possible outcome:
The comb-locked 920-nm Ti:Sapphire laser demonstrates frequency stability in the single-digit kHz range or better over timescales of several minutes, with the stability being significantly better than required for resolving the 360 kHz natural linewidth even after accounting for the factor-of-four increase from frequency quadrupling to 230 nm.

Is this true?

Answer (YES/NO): NO